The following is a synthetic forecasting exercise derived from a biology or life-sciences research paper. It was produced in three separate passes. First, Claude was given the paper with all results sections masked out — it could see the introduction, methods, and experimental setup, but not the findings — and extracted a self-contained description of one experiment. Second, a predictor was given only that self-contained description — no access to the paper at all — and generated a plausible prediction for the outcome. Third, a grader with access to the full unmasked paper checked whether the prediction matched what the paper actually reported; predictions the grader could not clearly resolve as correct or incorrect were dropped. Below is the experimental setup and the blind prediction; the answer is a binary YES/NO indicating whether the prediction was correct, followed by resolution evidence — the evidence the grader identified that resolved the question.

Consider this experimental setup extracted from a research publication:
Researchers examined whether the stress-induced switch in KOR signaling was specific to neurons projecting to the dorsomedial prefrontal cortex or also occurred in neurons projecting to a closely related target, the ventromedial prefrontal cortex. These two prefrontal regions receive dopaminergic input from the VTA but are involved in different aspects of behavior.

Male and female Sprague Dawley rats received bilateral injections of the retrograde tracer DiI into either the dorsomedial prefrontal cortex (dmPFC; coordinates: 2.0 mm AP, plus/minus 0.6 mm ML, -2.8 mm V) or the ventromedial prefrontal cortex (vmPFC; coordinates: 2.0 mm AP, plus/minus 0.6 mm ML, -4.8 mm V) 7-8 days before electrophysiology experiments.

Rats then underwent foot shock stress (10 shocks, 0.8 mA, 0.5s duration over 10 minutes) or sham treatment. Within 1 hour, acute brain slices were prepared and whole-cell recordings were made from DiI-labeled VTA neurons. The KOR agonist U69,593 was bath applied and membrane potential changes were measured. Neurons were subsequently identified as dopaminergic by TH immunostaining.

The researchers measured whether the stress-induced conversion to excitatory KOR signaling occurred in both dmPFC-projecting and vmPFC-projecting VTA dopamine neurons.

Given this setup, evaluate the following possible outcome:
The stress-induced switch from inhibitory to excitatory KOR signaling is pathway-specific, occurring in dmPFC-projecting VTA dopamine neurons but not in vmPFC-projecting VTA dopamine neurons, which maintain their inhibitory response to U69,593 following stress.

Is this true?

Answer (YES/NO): YES